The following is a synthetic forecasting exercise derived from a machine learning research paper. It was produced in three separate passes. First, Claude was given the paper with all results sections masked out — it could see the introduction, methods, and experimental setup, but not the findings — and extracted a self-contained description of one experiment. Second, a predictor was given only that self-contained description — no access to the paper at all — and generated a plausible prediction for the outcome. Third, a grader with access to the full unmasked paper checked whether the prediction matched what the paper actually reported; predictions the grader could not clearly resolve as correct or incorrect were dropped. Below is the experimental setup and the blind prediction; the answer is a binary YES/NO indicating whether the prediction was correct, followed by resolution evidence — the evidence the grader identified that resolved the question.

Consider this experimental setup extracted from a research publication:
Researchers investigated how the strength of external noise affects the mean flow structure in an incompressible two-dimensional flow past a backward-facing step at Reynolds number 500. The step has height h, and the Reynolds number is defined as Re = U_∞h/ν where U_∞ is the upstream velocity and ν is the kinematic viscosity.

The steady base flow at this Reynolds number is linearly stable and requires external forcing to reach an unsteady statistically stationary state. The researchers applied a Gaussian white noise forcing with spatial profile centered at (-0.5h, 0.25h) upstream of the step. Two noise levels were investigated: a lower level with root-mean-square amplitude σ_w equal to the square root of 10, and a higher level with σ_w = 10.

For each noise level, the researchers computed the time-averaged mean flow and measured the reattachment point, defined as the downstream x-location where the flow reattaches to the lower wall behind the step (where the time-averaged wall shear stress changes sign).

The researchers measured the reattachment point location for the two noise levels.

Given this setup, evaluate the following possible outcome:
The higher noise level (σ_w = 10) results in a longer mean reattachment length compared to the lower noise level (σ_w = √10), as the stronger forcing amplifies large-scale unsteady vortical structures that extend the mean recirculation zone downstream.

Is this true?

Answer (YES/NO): NO